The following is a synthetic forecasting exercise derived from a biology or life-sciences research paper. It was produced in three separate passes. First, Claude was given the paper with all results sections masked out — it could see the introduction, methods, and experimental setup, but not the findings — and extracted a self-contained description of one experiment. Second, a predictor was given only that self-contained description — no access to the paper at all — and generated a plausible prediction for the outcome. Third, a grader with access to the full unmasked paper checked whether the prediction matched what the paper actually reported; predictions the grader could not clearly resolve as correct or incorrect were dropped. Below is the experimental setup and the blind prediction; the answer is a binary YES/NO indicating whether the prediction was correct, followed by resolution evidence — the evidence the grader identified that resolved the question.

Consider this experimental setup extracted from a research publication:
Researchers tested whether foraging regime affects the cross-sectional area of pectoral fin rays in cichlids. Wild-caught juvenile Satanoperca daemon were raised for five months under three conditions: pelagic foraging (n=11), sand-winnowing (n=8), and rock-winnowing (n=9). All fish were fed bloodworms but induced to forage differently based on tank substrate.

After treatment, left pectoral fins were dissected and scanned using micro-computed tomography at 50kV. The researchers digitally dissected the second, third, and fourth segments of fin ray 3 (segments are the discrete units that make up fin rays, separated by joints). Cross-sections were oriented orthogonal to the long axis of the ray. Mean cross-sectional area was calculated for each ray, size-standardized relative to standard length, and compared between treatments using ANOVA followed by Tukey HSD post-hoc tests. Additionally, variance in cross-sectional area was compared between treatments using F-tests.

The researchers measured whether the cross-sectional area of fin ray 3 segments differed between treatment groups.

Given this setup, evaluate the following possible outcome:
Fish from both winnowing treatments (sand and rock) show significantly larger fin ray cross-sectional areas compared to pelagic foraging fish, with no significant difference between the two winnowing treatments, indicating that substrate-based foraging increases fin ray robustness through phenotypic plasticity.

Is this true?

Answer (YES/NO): NO